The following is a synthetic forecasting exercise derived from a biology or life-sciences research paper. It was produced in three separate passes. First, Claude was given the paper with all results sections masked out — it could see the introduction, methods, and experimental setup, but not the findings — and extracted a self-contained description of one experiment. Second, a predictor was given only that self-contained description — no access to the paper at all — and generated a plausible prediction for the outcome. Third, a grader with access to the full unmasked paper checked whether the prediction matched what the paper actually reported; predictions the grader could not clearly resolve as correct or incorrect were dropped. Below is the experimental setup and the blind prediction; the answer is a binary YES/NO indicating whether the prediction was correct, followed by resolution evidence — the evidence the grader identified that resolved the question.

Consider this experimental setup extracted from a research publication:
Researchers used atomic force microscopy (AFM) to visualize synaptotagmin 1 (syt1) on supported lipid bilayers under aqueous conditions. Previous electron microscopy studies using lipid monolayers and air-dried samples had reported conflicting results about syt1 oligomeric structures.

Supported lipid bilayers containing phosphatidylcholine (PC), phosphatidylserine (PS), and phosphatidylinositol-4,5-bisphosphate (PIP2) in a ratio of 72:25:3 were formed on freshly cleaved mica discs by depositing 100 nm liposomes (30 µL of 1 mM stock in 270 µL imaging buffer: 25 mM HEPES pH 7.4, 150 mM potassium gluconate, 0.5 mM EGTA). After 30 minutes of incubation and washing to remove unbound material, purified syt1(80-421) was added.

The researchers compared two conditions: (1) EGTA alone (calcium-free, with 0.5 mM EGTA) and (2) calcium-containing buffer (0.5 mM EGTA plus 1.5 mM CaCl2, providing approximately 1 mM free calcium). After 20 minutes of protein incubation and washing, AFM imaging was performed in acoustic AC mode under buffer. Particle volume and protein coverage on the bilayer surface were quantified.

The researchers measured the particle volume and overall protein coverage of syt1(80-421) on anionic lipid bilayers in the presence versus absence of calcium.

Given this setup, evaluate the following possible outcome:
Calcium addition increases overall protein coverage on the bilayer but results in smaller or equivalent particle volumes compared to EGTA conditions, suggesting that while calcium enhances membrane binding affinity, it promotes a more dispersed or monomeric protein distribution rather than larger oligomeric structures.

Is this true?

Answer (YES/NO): NO